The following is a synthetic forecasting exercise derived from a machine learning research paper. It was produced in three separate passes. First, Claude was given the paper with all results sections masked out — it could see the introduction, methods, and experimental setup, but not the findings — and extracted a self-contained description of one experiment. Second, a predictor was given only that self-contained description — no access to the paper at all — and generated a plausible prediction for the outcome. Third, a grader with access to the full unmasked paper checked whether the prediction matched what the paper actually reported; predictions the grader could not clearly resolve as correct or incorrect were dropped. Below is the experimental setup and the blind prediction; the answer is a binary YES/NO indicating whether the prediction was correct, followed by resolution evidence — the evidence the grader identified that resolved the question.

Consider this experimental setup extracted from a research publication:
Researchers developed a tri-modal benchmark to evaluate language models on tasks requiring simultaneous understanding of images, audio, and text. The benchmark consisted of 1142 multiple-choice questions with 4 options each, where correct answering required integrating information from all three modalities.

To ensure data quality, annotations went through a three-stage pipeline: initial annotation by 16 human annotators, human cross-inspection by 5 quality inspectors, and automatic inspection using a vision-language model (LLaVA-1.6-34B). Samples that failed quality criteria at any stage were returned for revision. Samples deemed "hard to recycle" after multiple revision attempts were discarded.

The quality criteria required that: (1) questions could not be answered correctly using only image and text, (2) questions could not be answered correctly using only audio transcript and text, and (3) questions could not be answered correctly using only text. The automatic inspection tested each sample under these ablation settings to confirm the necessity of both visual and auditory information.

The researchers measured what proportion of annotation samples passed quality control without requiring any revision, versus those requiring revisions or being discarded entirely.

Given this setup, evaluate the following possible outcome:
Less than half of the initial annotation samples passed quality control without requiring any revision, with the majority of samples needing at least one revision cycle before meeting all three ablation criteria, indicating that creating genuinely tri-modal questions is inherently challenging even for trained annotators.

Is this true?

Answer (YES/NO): NO